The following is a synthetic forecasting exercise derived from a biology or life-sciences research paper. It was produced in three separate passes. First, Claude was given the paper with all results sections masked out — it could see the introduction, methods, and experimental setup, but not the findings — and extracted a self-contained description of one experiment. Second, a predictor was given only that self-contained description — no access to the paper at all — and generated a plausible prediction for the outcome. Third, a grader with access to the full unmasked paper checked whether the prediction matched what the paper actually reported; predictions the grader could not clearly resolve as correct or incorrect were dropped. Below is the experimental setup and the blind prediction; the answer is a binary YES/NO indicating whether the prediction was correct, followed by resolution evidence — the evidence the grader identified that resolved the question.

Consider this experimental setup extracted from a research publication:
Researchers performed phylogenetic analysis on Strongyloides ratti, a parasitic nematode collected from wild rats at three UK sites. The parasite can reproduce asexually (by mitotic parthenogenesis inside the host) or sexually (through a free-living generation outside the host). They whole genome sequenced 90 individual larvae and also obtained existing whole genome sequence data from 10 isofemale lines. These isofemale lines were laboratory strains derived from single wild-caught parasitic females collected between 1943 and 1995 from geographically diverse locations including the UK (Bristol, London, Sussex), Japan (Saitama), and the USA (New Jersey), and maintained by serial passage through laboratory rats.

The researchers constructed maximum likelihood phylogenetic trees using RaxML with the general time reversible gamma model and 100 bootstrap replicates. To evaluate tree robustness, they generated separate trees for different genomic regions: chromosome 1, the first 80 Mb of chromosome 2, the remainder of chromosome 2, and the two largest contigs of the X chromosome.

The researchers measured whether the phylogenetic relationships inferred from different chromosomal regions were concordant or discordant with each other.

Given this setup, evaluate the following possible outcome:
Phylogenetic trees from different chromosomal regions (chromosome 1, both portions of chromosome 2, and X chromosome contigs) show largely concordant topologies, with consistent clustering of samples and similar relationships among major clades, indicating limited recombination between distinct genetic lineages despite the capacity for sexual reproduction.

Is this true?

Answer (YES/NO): YES